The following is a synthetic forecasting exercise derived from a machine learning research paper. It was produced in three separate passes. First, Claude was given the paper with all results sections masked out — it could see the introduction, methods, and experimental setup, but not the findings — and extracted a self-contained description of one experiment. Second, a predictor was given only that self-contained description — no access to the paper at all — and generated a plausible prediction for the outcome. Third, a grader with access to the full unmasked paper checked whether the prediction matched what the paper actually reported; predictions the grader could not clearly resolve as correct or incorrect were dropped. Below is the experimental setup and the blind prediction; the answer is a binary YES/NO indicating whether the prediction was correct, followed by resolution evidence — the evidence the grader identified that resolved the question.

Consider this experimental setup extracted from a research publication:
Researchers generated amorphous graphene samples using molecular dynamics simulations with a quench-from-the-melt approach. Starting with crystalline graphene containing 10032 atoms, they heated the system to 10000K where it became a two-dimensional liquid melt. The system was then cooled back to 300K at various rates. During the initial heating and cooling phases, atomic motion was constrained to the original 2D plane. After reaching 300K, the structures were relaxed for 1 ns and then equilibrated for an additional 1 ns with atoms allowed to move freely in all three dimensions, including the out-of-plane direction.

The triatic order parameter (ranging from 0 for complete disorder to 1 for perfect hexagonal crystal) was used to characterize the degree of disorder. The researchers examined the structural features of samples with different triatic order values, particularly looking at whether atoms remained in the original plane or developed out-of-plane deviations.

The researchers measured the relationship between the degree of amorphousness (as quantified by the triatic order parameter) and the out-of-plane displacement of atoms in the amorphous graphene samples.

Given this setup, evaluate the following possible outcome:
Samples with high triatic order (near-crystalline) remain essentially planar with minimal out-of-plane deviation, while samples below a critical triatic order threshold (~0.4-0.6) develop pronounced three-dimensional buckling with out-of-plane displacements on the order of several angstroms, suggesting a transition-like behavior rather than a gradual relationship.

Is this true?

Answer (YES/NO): NO